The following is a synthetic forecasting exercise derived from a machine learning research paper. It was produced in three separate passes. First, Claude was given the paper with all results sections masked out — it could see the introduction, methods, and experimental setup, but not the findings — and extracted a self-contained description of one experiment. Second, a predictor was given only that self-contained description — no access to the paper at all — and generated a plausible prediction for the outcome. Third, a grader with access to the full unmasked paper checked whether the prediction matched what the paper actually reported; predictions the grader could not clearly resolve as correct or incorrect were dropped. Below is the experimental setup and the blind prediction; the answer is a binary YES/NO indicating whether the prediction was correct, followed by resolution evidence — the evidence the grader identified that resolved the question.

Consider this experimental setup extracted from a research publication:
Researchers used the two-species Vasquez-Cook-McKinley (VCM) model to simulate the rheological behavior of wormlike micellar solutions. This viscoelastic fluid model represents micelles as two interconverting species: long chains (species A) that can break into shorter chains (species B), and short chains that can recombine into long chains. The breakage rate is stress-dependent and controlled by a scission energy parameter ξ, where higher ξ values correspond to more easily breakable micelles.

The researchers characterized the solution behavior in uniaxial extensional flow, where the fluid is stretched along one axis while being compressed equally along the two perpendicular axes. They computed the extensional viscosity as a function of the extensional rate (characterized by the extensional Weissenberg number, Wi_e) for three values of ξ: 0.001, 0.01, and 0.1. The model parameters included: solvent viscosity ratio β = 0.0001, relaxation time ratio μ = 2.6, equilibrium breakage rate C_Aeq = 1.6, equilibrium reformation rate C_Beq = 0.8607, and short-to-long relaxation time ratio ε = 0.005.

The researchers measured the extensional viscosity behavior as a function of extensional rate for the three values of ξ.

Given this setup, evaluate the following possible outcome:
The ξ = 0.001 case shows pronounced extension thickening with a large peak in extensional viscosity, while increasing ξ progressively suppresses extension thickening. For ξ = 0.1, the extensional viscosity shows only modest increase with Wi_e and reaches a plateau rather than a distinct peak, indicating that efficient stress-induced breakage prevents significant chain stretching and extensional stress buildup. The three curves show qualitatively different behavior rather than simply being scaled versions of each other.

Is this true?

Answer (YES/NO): NO